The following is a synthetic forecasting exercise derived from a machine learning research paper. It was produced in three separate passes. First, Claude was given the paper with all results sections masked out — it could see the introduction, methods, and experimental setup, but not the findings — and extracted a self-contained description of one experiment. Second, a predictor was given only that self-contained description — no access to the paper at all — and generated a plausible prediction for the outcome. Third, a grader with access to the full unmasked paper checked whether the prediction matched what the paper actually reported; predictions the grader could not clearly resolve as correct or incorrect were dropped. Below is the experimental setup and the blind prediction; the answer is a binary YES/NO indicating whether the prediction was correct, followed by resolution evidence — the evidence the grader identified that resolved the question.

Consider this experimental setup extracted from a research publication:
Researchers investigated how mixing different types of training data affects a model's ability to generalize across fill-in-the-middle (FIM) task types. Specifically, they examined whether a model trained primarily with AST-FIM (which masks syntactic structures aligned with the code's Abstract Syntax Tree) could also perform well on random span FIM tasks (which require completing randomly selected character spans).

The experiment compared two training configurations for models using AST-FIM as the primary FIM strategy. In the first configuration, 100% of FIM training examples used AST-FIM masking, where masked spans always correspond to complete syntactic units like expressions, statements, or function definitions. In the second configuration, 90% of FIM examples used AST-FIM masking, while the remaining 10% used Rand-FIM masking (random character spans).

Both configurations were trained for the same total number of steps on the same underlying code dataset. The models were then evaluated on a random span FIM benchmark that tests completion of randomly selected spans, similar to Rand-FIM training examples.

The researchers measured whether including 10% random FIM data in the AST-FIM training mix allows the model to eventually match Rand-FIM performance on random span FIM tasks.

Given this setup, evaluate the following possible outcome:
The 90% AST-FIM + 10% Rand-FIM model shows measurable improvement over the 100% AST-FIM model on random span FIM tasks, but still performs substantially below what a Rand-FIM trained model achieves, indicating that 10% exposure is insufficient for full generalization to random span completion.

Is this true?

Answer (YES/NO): NO